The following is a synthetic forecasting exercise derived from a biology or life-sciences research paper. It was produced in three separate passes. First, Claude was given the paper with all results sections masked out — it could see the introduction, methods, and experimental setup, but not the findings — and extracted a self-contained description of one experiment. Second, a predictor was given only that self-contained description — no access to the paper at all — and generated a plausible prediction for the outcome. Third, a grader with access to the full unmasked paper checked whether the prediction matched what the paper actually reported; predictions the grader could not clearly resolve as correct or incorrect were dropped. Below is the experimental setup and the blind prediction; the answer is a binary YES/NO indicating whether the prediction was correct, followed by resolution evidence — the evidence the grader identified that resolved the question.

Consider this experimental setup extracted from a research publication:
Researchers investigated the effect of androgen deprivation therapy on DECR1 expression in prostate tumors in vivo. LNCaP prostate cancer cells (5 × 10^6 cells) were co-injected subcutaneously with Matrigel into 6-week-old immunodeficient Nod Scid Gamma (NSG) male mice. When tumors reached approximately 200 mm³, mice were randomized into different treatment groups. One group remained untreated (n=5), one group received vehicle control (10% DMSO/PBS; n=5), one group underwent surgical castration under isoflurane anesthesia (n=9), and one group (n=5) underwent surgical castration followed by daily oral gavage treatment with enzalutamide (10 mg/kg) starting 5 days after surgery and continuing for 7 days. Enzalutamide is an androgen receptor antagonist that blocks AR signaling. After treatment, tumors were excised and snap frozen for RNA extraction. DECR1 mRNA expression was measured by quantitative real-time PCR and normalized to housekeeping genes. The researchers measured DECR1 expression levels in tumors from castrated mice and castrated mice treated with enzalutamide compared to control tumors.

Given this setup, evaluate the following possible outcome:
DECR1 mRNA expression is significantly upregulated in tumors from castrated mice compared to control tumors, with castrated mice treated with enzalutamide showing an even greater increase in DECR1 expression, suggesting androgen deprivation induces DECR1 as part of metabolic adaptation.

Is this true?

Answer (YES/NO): YES